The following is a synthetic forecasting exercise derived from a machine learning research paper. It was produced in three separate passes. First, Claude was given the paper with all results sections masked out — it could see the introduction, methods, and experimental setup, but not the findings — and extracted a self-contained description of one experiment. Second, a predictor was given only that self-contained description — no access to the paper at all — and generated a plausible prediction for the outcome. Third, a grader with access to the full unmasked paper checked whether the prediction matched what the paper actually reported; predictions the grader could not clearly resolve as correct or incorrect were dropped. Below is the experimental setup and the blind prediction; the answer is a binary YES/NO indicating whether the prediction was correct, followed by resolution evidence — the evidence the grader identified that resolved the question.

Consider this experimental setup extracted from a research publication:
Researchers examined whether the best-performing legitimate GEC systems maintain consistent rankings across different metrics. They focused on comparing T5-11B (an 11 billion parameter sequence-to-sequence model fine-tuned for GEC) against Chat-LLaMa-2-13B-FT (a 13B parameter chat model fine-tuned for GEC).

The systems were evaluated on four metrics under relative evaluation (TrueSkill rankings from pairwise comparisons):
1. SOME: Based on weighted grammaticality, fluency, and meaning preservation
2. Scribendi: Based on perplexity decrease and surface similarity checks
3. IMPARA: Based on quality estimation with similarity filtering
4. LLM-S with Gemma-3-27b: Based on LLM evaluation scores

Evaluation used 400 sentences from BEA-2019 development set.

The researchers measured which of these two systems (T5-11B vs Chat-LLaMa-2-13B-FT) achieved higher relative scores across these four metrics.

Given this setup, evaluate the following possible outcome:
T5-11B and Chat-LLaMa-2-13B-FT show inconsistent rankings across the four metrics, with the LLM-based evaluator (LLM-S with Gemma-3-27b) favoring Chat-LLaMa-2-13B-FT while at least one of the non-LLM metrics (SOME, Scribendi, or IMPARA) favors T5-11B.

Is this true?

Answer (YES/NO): YES